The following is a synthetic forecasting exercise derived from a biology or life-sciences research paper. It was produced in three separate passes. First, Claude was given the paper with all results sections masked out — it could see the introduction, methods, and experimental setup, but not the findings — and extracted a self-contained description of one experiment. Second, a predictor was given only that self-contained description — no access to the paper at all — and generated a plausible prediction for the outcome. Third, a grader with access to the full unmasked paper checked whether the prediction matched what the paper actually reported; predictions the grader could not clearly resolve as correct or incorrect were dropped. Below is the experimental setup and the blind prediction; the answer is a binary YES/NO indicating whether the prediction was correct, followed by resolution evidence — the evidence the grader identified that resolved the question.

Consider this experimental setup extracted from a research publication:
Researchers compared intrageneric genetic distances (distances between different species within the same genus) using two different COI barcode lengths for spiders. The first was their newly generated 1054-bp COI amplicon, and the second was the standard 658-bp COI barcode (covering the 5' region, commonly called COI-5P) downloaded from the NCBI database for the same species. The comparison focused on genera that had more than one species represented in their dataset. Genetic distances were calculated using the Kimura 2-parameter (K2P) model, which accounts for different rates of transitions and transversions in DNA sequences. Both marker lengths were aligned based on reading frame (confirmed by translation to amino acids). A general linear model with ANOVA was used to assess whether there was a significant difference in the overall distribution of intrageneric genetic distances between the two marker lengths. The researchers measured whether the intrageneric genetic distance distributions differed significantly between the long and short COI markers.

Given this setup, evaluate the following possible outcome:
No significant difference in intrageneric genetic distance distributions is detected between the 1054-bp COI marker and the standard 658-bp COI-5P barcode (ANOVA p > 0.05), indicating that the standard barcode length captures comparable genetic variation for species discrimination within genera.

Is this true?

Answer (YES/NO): YES